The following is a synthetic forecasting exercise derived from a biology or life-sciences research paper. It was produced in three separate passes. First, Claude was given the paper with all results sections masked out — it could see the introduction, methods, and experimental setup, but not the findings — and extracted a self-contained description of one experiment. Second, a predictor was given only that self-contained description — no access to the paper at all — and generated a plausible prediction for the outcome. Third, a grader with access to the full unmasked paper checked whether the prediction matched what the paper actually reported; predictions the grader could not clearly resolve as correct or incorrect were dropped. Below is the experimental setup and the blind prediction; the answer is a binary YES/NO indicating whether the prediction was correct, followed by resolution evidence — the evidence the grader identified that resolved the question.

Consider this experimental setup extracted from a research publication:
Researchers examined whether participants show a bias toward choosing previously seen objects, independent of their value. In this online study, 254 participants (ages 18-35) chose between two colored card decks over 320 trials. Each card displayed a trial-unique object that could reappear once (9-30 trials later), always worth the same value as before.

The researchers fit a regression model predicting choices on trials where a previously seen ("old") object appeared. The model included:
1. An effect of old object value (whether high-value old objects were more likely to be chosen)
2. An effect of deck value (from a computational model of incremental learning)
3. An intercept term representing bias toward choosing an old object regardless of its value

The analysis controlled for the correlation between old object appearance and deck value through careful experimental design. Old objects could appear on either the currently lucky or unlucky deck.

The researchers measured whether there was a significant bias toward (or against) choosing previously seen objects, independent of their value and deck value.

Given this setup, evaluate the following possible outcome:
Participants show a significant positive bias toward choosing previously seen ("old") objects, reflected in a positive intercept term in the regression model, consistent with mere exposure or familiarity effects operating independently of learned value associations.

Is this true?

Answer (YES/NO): YES